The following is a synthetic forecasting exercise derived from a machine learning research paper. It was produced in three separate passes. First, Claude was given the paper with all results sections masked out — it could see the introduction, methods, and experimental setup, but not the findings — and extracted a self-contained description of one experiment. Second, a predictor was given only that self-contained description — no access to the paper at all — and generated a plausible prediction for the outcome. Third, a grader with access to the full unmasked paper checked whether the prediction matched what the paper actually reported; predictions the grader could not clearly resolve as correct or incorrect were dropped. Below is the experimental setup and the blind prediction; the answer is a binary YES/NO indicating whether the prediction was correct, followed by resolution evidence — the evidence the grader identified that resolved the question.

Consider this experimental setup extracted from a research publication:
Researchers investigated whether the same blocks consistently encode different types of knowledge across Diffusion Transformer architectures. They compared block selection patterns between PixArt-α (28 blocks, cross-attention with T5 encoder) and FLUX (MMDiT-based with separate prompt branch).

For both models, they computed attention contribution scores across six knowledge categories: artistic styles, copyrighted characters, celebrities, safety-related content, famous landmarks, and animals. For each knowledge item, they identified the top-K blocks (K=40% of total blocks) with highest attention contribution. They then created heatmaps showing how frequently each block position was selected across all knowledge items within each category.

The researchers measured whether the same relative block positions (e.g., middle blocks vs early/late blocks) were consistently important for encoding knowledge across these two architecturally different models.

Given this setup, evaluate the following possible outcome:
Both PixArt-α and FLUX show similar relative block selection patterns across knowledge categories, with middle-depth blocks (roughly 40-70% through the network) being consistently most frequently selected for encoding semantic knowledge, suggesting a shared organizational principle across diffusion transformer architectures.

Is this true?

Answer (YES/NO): NO